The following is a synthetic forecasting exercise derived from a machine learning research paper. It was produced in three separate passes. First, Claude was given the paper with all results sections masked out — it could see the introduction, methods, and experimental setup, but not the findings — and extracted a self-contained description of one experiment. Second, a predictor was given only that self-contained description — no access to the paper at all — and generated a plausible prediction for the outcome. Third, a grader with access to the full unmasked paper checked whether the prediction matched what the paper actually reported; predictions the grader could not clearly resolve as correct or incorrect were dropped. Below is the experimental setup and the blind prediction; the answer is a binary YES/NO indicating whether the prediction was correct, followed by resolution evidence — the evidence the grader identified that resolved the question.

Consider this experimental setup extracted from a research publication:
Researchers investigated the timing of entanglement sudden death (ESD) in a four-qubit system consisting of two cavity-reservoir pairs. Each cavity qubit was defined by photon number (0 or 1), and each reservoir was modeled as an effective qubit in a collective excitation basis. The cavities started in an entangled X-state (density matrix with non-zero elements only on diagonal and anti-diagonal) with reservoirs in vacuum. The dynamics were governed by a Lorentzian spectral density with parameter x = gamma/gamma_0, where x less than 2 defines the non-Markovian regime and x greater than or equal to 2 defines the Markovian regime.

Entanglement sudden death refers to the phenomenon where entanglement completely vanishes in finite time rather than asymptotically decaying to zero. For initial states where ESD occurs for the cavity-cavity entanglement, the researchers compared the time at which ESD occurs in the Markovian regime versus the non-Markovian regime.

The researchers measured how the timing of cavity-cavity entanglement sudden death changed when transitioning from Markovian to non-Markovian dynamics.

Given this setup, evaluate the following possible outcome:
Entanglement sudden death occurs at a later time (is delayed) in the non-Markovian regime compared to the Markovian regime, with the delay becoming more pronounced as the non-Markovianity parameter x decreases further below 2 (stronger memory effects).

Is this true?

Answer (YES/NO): YES